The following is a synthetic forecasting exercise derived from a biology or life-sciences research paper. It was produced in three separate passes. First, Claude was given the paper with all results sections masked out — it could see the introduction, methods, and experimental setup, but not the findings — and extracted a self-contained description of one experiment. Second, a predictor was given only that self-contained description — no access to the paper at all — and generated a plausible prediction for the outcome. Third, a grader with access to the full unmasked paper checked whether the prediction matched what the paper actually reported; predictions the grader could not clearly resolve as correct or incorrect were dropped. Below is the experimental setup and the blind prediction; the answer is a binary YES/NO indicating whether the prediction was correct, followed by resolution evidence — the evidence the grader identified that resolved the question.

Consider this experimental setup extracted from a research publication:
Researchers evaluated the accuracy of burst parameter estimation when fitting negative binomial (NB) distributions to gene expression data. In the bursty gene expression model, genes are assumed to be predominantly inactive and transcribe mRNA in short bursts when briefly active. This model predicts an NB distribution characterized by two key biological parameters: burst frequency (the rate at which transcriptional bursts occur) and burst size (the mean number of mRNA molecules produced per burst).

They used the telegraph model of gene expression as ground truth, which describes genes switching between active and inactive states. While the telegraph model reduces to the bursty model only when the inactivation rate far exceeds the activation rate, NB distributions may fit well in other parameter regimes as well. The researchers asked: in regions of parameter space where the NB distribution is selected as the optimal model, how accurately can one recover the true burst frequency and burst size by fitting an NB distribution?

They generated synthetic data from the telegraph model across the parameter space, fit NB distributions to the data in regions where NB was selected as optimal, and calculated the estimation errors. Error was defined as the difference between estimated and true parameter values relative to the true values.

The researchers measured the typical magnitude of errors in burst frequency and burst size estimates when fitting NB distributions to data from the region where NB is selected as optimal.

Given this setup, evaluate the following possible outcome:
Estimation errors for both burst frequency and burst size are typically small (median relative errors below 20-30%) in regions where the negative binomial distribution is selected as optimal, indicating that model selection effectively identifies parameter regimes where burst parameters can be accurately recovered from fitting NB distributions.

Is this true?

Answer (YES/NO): NO